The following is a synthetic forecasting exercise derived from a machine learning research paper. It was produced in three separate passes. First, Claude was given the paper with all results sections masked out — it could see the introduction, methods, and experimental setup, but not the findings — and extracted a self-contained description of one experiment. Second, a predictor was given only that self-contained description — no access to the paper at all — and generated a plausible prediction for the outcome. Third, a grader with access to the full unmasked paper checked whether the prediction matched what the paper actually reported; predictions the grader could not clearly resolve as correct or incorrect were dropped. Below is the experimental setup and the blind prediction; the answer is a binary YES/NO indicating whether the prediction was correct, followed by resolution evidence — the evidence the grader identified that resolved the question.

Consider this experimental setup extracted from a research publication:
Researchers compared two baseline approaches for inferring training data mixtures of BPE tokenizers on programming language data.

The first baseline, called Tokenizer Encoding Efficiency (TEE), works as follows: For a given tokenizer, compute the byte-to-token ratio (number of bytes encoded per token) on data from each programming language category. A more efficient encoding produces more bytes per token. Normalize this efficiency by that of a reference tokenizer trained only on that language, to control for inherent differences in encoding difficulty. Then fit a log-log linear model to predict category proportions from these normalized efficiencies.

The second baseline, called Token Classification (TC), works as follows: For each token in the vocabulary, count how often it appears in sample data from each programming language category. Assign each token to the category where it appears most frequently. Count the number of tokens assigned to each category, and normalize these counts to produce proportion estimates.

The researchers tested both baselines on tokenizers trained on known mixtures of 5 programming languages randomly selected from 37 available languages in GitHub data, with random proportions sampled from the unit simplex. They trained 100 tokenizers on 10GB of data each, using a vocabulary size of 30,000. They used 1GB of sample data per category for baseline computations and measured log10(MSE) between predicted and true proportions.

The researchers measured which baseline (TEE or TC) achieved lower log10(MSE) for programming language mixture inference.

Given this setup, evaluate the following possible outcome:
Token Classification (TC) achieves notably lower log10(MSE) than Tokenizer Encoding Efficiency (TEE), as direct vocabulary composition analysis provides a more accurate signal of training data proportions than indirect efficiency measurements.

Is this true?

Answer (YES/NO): NO